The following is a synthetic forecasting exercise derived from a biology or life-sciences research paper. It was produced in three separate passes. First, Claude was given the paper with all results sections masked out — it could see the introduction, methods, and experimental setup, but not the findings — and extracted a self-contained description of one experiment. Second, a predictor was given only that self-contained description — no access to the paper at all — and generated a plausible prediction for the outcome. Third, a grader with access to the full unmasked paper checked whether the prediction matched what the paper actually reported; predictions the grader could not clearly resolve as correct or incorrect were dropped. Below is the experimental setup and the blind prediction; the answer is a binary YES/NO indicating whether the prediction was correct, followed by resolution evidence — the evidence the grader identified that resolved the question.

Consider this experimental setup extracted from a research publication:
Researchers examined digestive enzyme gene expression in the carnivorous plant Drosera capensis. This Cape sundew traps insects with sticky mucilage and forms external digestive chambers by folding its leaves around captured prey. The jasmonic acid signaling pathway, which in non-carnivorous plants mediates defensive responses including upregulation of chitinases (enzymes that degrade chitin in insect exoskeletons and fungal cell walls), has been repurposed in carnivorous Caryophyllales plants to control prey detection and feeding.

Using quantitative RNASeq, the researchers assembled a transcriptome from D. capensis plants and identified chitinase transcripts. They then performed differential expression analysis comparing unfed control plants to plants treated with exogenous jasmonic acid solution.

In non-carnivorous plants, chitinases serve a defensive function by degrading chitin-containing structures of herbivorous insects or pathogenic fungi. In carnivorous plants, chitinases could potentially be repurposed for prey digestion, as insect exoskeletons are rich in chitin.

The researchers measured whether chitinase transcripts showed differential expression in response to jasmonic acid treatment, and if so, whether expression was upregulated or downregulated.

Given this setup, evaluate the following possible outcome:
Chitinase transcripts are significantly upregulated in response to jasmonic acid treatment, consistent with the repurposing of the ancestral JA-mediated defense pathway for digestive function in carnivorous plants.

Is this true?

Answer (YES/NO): YES